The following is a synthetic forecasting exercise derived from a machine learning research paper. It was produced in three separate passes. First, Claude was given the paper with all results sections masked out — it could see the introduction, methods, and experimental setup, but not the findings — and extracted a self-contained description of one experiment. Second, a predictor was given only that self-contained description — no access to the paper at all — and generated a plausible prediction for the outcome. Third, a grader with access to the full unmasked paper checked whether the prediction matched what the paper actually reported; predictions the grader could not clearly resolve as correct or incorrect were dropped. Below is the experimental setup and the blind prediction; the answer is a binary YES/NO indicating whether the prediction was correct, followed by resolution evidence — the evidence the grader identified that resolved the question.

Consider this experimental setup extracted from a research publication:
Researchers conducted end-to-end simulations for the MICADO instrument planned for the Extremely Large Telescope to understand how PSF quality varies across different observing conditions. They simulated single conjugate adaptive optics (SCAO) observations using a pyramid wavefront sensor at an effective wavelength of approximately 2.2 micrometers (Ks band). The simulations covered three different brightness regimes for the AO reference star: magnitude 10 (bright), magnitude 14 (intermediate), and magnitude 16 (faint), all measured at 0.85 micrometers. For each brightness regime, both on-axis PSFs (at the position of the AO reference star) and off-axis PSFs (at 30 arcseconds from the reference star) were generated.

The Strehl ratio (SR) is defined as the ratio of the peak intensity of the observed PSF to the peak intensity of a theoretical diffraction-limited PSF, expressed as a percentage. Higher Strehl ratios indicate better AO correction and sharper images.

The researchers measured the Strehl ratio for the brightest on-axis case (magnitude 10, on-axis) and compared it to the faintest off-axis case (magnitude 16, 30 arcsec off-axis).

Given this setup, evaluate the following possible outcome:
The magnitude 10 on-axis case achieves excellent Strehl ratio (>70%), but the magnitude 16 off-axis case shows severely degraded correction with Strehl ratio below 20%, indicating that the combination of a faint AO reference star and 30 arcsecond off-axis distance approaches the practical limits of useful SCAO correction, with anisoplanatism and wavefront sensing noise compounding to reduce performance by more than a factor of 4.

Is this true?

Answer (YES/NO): NO